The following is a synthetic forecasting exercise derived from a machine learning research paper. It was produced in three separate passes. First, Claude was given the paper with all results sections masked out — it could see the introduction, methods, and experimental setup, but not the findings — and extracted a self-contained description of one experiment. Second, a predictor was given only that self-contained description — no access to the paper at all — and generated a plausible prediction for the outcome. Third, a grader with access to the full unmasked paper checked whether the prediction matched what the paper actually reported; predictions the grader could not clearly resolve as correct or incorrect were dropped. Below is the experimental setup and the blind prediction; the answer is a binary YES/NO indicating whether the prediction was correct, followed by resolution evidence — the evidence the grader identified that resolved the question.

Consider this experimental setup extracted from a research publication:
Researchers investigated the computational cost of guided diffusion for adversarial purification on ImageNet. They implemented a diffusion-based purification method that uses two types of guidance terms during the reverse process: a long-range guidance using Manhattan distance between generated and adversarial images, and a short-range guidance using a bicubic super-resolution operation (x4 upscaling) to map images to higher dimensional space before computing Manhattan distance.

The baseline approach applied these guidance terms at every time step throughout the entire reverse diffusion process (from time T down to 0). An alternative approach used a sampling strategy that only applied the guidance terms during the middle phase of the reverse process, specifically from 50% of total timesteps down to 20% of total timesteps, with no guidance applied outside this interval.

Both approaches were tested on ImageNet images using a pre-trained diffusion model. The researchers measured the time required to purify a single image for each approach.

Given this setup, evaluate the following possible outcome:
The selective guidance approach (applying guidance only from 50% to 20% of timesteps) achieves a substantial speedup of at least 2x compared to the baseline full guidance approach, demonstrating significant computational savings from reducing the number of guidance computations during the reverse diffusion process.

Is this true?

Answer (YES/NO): NO